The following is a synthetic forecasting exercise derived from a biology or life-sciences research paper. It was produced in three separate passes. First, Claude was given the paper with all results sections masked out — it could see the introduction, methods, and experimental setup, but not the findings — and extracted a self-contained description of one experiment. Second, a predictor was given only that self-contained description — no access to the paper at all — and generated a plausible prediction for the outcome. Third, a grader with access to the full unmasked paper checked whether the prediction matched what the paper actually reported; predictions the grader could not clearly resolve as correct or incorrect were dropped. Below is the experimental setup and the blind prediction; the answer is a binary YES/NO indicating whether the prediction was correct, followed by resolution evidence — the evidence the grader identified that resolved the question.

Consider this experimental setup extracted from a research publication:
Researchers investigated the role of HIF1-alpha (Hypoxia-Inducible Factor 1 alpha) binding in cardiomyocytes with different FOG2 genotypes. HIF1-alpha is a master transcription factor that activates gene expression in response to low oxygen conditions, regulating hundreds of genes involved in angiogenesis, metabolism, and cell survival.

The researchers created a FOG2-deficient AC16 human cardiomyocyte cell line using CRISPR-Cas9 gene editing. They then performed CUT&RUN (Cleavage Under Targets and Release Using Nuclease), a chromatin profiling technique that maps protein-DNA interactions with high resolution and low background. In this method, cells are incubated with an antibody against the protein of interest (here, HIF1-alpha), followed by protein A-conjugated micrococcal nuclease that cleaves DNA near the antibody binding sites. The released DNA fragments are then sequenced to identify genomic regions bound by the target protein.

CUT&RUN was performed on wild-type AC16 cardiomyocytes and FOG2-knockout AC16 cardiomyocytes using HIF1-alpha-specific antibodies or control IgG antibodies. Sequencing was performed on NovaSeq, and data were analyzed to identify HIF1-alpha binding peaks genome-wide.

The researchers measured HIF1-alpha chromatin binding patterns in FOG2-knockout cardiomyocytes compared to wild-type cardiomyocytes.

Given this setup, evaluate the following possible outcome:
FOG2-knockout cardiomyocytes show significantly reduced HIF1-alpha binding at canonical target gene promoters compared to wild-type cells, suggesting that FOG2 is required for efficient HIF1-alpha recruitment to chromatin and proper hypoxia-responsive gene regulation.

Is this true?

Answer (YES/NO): NO